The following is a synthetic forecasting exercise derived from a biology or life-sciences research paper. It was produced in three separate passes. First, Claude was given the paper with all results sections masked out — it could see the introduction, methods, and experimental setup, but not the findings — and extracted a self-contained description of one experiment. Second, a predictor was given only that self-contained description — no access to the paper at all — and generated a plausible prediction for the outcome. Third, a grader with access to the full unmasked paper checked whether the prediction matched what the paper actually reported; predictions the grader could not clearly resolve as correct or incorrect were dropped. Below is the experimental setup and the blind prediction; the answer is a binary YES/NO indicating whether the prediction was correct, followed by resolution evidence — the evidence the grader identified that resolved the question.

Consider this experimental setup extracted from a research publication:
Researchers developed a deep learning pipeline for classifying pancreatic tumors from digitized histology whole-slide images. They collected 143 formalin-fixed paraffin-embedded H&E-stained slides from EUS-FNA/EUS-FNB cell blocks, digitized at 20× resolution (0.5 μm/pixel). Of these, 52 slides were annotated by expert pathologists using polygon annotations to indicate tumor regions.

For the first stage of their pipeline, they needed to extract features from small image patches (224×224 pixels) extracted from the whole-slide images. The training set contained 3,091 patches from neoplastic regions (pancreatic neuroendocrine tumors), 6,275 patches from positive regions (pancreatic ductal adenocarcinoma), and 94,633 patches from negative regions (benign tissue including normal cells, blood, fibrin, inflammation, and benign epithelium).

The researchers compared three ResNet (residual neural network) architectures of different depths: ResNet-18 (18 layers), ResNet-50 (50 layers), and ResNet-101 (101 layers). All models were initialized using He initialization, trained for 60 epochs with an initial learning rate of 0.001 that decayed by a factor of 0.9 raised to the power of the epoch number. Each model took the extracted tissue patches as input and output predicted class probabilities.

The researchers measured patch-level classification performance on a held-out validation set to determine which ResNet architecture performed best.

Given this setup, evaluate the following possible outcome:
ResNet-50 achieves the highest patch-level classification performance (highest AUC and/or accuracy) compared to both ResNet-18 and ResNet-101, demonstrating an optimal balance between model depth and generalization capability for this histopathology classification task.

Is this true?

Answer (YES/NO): NO